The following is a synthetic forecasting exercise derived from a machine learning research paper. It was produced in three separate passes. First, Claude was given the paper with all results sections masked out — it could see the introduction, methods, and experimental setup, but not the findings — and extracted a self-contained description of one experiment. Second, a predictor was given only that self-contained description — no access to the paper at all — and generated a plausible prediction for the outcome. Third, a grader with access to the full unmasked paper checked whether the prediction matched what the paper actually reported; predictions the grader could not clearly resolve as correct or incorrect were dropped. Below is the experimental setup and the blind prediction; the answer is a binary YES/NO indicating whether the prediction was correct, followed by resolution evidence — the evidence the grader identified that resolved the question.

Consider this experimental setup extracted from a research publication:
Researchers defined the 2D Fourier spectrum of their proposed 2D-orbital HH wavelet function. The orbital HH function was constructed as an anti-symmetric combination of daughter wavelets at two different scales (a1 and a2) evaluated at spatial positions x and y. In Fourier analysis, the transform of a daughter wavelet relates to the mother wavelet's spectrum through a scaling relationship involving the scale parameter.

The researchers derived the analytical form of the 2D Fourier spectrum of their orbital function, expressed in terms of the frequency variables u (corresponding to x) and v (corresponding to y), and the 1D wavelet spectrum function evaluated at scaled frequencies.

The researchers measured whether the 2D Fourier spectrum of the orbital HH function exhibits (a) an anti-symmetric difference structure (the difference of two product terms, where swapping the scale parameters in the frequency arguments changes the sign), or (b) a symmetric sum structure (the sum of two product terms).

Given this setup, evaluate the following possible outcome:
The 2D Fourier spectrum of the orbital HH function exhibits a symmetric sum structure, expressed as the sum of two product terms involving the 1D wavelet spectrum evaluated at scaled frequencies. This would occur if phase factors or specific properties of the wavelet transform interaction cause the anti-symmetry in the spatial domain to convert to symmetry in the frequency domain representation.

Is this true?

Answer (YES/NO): NO